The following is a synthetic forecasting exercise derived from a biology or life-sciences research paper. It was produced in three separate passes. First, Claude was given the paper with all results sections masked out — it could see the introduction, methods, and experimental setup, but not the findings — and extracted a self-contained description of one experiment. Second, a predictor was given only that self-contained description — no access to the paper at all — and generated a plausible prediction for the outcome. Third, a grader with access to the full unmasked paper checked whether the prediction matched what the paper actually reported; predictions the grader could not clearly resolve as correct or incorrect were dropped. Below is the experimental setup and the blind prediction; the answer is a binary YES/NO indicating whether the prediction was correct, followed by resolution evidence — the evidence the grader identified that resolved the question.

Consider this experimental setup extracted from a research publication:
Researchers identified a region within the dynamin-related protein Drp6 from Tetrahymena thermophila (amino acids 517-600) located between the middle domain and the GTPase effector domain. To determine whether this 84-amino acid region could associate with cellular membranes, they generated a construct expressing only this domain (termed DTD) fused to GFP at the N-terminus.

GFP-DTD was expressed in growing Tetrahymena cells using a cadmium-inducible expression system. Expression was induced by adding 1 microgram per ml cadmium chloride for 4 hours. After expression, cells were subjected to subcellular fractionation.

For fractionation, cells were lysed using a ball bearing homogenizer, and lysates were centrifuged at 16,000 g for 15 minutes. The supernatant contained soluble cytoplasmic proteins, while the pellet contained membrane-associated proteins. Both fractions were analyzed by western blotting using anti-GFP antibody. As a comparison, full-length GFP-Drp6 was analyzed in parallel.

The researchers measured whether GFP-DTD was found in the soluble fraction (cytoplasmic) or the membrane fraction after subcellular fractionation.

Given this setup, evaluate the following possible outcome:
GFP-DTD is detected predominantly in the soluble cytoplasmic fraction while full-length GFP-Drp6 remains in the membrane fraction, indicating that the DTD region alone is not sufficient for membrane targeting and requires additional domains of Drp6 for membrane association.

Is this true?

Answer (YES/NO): NO